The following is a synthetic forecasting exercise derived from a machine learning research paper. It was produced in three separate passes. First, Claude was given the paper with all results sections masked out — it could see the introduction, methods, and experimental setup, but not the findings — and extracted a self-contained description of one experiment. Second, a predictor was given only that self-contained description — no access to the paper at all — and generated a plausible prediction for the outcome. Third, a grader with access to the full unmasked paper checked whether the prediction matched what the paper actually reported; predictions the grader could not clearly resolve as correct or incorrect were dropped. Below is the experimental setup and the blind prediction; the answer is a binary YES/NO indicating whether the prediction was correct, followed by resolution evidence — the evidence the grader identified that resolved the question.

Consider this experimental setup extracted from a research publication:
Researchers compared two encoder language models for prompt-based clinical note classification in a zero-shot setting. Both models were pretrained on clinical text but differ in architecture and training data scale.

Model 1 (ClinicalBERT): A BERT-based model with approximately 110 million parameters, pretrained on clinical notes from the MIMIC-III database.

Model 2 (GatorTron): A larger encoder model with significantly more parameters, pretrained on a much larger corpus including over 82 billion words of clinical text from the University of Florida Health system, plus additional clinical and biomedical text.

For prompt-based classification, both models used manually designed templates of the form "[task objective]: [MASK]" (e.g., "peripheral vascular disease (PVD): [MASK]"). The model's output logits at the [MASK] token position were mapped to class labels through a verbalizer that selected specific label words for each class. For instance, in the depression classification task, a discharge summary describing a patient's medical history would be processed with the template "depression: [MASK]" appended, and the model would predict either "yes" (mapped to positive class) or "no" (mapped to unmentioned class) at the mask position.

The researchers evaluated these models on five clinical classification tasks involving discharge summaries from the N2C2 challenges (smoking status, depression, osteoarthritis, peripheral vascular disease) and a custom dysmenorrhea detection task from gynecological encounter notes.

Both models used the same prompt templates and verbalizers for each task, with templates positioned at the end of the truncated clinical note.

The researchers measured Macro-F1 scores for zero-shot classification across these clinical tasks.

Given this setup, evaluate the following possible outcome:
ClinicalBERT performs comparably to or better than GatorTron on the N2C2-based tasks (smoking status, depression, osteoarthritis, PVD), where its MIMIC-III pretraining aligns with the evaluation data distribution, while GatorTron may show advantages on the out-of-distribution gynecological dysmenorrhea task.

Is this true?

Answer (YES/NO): NO